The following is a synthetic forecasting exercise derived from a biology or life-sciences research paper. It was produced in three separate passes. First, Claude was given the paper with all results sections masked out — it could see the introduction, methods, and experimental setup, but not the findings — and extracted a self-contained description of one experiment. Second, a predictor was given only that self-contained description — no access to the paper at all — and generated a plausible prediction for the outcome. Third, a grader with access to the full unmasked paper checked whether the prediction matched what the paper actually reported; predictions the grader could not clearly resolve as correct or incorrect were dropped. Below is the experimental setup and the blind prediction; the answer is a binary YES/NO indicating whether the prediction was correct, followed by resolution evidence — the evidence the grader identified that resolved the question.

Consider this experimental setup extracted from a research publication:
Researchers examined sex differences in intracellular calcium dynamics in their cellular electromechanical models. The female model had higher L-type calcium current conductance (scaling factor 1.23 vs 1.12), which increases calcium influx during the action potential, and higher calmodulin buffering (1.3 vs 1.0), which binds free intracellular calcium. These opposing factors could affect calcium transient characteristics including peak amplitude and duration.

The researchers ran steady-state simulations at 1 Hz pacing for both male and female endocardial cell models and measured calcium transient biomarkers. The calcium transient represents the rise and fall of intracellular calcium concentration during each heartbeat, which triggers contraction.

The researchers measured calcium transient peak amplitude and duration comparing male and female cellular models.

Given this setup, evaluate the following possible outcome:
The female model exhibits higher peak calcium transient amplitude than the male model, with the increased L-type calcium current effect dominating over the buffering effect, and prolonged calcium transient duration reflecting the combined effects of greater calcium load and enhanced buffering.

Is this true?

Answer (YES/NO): NO